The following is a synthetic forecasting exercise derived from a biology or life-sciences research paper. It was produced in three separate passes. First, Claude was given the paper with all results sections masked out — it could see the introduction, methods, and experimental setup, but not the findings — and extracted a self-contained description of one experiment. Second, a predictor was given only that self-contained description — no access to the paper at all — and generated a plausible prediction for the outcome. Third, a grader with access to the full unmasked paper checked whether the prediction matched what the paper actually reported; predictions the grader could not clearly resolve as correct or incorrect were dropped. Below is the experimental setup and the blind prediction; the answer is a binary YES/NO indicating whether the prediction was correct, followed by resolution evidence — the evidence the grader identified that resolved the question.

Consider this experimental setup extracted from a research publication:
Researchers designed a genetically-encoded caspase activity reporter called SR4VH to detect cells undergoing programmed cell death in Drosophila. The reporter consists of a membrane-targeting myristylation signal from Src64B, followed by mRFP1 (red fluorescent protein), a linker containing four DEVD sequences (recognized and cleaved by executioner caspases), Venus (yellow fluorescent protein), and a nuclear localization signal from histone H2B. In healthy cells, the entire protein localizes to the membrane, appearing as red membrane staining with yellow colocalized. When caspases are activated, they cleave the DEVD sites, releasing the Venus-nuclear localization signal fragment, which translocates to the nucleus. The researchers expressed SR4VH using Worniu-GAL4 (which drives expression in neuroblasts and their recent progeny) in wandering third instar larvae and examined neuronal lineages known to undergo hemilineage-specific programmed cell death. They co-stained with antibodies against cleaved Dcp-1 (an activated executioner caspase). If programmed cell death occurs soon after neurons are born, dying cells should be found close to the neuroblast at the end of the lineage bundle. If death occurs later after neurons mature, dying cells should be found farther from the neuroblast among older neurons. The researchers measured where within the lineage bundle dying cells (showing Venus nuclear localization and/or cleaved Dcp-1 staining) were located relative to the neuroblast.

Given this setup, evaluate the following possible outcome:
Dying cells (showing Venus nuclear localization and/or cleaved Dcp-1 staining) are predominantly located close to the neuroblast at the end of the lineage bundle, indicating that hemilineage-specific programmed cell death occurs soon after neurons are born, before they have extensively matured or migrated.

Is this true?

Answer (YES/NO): YES